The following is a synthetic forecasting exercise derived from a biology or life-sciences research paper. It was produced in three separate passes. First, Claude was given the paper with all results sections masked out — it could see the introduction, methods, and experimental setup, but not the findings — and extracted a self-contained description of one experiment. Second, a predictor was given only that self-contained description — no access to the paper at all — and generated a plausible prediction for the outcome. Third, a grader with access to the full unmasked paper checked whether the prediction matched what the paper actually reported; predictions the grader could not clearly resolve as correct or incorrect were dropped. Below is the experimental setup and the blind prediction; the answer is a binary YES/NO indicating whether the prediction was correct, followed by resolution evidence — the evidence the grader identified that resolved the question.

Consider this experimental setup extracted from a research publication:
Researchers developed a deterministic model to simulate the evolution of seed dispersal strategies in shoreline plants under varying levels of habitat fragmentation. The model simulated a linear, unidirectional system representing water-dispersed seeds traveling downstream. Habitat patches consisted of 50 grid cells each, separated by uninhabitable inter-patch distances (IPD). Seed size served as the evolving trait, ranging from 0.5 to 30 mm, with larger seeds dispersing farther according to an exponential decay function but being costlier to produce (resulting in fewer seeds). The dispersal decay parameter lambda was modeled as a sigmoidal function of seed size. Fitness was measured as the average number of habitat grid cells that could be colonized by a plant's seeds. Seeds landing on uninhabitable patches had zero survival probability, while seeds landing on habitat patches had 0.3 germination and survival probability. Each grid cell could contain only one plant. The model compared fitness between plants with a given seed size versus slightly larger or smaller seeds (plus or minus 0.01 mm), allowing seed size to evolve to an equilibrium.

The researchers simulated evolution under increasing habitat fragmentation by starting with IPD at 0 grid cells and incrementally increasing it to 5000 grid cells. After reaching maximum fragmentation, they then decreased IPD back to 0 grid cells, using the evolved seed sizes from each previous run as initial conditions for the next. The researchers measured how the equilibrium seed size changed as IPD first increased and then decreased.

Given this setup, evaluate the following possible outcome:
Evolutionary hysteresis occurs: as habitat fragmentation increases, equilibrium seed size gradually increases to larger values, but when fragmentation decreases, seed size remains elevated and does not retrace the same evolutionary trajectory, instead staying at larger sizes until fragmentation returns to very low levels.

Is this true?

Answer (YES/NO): NO